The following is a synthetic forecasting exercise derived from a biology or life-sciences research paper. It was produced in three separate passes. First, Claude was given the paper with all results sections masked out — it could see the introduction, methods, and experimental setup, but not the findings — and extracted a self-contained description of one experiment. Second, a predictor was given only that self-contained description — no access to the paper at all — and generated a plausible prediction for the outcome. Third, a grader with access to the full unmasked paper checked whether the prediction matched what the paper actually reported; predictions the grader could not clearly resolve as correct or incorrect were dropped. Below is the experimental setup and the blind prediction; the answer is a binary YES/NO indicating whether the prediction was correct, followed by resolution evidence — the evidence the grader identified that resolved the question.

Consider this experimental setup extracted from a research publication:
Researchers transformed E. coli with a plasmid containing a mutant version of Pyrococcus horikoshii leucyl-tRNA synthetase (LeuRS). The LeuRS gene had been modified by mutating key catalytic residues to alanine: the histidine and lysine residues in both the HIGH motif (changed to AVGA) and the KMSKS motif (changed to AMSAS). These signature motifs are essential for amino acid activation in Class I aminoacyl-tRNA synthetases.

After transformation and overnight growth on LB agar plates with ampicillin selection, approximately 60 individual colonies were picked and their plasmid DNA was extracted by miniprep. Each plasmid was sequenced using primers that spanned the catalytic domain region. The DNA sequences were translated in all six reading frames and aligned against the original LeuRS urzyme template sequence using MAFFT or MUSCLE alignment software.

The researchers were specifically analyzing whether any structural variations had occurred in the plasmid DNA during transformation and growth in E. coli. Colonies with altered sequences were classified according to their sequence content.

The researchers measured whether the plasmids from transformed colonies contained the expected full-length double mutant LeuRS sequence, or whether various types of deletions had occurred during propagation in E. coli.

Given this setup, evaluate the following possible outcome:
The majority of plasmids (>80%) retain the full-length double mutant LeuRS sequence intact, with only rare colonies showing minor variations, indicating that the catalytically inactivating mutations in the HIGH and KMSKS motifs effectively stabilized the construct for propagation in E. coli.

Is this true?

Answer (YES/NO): NO